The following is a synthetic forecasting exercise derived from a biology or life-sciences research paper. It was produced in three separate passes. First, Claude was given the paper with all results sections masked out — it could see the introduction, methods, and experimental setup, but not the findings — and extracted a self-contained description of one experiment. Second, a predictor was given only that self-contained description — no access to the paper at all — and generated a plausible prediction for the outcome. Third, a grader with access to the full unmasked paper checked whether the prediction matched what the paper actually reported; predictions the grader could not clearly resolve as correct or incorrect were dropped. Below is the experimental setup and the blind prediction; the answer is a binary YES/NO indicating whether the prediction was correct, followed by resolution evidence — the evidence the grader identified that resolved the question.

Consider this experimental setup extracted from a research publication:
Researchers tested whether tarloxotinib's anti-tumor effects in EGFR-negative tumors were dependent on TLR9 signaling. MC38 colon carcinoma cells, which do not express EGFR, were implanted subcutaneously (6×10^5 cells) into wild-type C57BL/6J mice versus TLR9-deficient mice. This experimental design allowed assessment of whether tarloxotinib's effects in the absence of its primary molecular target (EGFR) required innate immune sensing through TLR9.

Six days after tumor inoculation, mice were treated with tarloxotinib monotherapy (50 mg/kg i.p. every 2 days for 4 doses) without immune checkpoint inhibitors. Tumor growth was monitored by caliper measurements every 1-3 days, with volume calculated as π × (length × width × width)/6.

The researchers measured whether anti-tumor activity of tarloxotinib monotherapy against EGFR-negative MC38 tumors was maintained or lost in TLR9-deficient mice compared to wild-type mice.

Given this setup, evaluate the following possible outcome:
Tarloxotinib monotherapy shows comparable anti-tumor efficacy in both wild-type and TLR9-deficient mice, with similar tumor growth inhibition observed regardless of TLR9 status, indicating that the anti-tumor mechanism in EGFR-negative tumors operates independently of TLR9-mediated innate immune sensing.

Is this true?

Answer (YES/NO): NO